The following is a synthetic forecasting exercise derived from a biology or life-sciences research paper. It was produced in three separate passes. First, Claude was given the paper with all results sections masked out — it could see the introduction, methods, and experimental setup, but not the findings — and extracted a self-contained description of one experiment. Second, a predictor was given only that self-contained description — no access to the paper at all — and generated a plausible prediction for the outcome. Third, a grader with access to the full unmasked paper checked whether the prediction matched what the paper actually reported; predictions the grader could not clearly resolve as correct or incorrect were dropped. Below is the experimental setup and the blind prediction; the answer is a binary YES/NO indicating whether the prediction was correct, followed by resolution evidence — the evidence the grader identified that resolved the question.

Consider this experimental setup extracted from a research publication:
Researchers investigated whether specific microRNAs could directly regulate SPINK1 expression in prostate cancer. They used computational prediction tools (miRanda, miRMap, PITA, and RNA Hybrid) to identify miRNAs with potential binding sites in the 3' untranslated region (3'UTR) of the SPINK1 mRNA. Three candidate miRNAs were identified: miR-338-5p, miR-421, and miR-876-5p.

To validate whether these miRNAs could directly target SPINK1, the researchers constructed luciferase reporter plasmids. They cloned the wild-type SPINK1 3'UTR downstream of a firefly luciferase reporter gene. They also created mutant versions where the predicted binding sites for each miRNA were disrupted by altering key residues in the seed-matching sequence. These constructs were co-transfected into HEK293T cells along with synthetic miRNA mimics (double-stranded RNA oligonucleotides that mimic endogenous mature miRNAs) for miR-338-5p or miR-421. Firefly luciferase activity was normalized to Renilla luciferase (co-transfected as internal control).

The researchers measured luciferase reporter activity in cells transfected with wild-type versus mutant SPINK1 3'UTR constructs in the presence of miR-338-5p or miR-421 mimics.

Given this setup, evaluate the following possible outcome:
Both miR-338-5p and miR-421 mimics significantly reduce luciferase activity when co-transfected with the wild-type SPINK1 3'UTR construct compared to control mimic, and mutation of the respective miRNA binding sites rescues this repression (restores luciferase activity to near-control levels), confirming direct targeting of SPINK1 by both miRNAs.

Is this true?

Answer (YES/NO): YES